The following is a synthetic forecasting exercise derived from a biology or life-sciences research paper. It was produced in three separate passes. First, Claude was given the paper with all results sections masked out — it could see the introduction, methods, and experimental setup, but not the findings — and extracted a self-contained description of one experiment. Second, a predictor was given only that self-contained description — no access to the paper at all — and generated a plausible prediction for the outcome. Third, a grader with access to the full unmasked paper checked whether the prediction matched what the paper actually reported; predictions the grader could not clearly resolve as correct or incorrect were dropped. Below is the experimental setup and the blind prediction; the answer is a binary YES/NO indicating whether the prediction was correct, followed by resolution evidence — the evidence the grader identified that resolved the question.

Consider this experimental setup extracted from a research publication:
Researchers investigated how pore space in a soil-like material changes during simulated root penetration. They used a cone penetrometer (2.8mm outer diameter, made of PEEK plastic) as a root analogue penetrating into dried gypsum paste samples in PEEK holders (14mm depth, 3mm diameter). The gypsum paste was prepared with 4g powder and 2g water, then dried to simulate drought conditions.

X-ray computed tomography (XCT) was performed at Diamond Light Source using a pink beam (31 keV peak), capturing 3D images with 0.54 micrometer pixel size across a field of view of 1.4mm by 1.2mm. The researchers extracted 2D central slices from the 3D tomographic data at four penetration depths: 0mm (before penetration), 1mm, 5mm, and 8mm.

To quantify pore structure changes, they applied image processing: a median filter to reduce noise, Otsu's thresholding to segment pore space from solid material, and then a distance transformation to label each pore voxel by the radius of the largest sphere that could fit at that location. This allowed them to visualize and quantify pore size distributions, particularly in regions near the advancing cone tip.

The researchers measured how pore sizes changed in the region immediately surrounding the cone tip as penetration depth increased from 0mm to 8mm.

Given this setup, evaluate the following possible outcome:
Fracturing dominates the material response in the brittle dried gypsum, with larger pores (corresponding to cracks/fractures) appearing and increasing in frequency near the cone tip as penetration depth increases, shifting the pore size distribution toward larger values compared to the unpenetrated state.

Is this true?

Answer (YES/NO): NO